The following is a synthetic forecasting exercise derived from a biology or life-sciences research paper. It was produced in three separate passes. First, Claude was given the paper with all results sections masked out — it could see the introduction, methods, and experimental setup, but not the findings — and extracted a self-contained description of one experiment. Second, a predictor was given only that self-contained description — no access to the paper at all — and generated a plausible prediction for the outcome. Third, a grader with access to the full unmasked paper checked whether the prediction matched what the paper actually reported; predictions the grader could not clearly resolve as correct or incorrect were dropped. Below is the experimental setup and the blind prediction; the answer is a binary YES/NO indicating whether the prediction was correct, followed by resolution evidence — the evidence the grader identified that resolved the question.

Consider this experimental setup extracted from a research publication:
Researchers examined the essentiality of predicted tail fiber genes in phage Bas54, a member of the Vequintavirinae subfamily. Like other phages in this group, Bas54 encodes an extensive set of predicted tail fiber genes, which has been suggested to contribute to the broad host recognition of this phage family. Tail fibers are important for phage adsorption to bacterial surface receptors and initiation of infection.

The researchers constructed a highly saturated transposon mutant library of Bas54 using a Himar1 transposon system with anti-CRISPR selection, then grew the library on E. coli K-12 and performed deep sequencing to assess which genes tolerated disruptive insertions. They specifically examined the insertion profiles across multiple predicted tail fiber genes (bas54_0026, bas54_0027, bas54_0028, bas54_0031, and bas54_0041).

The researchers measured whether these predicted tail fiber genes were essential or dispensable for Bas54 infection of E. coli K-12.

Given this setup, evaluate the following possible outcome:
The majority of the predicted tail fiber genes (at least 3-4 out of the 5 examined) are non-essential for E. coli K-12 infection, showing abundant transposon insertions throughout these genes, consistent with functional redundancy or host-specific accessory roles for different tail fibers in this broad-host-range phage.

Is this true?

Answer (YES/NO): YES